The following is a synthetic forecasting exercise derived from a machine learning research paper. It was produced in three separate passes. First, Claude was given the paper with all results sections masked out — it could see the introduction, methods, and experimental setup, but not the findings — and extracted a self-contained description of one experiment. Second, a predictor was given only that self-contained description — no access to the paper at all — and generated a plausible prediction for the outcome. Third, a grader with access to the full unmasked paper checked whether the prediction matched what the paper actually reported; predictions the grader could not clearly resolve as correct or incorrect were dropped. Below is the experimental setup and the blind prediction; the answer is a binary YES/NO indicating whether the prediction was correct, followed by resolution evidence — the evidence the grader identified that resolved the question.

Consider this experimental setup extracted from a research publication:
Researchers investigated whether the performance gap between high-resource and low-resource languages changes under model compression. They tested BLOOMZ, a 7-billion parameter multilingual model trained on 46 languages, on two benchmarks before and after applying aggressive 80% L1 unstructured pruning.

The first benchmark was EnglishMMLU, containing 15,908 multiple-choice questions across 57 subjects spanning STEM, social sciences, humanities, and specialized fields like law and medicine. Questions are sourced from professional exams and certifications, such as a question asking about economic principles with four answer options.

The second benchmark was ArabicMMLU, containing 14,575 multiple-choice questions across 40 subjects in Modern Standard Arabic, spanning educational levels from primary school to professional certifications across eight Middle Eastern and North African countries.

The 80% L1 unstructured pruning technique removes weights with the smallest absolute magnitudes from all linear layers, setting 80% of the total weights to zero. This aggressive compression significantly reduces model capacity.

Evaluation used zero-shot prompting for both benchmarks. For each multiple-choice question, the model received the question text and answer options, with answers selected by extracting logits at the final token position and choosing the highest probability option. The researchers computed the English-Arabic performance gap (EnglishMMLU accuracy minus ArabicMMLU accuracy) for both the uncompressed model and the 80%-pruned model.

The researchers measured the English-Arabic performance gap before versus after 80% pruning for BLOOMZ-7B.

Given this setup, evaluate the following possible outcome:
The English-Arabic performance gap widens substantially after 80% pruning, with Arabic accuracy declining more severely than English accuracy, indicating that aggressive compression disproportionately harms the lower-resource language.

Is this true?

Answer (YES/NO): NO